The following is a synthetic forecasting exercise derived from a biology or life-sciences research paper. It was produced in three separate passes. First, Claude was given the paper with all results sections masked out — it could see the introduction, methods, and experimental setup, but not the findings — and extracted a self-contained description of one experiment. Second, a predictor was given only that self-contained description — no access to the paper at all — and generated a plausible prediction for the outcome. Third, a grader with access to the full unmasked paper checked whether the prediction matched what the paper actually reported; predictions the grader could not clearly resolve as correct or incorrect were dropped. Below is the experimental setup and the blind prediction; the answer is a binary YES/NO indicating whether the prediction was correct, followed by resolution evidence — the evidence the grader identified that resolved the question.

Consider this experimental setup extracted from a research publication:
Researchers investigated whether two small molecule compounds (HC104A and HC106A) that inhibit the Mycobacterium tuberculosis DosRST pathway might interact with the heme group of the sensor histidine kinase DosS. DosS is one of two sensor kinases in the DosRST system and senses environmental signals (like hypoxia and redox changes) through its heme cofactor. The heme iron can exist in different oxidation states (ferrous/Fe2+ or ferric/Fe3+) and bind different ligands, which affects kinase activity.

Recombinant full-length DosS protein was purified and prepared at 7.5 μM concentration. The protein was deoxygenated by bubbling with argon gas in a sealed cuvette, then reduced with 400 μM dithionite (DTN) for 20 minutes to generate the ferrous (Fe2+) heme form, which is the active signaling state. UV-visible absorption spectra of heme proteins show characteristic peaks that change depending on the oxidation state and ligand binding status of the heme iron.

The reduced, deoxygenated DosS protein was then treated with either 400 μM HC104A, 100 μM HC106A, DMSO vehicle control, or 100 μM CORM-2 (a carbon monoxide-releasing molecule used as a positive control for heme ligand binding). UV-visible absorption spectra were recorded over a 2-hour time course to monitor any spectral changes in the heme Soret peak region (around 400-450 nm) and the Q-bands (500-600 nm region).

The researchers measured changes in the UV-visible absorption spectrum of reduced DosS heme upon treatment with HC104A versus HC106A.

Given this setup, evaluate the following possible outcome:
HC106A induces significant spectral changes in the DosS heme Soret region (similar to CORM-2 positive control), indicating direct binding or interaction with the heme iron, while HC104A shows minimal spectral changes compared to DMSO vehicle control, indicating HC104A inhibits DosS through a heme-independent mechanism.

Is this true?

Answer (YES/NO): YES